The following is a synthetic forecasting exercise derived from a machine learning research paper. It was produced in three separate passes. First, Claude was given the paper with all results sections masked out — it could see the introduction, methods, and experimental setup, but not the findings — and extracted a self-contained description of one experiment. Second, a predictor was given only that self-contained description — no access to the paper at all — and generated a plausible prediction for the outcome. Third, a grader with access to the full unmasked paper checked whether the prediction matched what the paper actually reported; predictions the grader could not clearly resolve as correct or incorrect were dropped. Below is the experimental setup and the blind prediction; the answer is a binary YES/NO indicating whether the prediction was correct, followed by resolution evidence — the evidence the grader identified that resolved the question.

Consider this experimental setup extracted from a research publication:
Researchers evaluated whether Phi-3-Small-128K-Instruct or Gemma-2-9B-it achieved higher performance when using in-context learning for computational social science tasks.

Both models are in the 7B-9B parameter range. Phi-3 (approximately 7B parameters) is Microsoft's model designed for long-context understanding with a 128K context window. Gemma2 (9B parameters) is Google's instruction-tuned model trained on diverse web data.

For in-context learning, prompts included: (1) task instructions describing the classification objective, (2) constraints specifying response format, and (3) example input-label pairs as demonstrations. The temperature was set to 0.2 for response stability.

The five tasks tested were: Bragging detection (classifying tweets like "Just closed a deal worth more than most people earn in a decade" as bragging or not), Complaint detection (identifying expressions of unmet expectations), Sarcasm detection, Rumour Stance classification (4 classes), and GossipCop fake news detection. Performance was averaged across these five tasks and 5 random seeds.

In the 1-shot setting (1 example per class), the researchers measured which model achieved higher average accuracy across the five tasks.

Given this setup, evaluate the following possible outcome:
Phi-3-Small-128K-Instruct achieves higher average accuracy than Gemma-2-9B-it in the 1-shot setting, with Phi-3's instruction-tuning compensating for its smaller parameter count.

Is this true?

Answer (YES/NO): YES